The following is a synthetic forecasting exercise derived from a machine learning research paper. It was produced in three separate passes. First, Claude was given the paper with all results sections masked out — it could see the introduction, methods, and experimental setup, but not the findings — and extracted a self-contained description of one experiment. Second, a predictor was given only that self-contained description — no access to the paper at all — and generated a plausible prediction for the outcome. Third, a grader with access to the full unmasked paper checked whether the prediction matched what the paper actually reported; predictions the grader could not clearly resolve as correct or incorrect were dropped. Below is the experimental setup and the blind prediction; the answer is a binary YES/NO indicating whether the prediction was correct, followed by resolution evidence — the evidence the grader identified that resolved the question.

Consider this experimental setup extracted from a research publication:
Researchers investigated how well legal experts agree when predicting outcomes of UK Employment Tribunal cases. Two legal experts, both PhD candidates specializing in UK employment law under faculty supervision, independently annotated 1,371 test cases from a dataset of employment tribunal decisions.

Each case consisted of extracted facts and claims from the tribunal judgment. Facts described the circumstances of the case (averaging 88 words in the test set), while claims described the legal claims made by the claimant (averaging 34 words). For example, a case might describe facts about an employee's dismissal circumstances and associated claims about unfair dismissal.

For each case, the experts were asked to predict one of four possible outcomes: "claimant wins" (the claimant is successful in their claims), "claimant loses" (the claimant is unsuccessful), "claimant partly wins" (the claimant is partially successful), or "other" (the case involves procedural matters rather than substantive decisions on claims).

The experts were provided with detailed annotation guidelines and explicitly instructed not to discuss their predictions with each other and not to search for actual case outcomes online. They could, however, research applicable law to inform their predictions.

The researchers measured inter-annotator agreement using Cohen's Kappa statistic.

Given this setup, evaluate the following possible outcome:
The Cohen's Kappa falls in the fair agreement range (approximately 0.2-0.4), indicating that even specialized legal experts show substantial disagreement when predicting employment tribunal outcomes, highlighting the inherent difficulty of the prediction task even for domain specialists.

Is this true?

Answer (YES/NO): NO